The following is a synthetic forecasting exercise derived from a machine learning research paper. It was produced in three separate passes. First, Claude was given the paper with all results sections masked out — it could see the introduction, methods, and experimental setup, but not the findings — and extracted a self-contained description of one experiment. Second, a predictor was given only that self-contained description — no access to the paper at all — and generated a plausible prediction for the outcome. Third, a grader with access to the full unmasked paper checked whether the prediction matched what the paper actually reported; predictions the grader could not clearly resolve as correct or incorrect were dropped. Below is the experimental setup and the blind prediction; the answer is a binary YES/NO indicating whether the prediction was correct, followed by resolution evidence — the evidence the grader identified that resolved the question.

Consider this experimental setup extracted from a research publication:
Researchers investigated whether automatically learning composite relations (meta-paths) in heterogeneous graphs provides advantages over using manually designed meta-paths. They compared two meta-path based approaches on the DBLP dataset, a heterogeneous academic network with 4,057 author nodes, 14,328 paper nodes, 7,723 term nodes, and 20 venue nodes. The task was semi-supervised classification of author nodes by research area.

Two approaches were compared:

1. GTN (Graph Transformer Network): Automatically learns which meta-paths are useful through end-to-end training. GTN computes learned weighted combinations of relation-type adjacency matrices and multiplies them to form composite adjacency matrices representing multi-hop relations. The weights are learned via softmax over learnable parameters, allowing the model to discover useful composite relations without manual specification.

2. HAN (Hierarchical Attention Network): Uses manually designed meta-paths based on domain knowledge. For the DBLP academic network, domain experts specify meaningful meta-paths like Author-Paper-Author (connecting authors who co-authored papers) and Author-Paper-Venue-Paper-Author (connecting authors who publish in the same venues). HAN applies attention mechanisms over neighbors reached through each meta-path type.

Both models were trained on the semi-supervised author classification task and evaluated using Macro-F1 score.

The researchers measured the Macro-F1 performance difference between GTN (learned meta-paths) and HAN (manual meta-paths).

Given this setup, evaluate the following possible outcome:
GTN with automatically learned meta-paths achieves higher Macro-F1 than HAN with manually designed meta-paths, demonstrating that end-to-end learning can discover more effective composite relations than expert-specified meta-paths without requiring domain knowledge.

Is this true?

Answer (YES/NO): YES